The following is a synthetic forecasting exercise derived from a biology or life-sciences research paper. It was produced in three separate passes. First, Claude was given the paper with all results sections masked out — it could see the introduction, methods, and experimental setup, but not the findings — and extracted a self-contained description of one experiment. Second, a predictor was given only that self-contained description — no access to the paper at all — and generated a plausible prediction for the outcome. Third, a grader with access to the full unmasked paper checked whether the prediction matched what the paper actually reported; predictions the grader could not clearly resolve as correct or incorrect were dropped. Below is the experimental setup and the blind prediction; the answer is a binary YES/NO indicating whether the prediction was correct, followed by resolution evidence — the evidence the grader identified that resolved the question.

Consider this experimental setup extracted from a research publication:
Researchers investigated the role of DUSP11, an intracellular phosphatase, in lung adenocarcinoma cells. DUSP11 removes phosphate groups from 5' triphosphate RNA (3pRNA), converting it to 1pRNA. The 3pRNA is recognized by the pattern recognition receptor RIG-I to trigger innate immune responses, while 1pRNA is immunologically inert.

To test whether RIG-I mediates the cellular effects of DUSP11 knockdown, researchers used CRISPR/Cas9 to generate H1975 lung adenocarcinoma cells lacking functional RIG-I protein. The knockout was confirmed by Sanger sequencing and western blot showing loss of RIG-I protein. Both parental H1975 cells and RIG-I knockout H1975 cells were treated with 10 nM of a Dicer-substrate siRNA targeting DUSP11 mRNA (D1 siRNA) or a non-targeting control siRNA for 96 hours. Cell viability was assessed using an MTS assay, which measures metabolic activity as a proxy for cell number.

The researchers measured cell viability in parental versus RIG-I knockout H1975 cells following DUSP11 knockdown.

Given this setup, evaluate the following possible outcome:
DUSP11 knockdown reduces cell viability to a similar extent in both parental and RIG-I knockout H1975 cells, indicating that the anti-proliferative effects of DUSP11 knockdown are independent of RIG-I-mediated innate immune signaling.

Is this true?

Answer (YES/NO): NO